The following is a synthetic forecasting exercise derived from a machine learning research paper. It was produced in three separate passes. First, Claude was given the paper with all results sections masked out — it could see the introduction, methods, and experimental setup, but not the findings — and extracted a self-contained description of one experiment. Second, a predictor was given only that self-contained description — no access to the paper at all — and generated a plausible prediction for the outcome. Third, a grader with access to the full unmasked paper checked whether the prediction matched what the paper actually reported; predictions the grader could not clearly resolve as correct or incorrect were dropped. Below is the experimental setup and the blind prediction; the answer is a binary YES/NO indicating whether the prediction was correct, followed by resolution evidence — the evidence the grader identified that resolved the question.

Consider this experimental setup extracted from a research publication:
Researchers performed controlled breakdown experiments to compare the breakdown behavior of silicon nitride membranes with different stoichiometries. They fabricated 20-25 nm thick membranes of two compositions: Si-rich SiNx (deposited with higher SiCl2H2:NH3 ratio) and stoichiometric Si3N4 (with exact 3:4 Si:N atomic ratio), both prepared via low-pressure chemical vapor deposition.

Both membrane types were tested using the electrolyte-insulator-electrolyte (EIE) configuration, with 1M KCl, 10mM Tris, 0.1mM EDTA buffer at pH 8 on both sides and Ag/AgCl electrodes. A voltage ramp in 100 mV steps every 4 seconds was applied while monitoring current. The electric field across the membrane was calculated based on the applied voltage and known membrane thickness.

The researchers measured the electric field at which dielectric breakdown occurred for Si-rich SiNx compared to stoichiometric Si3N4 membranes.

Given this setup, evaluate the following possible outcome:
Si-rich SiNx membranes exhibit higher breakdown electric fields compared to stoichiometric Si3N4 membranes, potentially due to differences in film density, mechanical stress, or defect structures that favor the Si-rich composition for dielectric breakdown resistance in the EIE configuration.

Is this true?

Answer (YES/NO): NO